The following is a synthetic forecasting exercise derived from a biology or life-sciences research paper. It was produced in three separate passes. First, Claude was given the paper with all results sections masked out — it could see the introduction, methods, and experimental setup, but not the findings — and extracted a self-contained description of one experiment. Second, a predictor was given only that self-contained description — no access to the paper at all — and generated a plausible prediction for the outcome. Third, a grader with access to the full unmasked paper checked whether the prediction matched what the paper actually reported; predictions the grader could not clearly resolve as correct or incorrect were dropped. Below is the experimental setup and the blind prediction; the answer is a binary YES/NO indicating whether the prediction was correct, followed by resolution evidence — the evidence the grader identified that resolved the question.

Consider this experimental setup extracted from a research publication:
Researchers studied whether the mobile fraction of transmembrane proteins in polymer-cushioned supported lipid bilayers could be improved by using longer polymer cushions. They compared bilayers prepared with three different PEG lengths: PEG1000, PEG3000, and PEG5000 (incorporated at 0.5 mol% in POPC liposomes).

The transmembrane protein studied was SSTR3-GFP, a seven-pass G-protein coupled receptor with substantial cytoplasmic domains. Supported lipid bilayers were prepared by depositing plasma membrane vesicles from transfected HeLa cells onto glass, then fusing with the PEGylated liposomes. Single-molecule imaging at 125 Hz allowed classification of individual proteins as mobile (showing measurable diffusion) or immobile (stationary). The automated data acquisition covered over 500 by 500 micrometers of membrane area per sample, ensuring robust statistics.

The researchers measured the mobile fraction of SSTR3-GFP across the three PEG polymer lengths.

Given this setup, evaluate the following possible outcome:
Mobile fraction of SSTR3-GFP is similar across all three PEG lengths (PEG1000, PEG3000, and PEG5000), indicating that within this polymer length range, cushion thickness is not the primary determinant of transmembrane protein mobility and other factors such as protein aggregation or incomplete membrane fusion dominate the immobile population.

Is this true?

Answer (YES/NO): NO